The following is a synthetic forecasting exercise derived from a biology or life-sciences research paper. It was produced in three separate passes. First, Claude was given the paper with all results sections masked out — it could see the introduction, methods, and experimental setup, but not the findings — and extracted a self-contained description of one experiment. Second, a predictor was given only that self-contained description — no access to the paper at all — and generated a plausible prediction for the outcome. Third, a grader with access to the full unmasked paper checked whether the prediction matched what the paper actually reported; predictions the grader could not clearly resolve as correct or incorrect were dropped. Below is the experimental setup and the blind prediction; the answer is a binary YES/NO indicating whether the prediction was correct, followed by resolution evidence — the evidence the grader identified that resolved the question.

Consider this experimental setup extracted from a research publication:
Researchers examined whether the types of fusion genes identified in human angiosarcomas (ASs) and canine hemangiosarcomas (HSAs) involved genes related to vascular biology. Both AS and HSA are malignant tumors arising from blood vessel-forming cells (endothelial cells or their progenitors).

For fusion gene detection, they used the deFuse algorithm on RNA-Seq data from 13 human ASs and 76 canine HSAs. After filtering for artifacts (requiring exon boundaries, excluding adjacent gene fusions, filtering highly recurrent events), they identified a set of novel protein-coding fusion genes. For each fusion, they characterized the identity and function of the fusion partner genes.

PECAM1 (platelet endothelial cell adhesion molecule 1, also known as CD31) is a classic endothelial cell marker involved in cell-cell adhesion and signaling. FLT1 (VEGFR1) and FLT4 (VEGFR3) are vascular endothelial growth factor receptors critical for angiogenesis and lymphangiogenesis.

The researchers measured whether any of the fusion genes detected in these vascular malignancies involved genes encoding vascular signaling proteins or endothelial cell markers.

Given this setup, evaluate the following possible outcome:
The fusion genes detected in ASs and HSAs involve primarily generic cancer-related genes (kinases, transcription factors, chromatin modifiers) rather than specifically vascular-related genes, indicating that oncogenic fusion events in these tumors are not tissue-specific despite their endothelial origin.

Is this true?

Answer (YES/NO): NO